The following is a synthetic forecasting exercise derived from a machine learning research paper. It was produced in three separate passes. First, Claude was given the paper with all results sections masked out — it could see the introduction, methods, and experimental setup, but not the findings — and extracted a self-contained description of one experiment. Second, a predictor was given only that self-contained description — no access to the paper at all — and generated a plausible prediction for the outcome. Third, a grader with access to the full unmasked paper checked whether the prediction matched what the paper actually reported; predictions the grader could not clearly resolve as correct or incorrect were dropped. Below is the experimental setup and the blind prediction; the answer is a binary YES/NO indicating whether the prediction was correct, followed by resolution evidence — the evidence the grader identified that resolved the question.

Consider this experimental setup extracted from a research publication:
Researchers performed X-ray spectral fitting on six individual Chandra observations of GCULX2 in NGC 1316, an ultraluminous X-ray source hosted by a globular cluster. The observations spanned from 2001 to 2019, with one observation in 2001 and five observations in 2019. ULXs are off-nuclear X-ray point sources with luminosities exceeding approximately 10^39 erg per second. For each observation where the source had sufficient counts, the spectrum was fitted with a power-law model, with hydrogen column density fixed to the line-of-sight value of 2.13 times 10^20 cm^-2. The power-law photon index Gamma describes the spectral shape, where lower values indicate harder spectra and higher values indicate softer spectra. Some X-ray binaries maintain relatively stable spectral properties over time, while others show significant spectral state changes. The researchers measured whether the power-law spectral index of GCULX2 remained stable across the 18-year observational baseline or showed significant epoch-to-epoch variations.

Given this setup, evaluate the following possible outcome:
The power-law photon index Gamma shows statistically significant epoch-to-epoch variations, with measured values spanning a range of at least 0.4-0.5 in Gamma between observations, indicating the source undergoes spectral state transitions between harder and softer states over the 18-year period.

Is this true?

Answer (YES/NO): NO